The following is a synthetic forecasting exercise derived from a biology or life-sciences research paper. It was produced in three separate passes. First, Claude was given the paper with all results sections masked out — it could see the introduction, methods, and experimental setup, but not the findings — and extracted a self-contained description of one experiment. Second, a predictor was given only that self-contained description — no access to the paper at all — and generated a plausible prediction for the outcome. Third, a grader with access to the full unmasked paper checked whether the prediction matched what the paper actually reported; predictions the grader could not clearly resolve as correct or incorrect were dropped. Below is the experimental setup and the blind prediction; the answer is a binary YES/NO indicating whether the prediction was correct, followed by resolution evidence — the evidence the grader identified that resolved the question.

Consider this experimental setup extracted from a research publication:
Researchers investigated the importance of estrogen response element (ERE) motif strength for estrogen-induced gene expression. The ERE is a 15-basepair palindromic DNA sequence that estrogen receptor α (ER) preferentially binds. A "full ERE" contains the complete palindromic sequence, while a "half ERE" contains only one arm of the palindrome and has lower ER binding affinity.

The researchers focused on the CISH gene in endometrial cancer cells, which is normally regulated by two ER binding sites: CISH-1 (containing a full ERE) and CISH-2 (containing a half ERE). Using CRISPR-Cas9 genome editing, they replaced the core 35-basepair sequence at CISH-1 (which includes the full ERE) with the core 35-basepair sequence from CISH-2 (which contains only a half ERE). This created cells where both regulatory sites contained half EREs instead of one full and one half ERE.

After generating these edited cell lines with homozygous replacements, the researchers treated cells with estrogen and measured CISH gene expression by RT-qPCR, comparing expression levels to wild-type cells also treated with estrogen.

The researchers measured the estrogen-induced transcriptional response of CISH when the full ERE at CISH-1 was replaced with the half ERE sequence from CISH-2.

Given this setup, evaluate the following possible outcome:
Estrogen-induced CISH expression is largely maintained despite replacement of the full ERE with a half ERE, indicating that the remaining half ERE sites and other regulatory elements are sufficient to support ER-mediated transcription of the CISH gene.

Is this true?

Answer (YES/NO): NO